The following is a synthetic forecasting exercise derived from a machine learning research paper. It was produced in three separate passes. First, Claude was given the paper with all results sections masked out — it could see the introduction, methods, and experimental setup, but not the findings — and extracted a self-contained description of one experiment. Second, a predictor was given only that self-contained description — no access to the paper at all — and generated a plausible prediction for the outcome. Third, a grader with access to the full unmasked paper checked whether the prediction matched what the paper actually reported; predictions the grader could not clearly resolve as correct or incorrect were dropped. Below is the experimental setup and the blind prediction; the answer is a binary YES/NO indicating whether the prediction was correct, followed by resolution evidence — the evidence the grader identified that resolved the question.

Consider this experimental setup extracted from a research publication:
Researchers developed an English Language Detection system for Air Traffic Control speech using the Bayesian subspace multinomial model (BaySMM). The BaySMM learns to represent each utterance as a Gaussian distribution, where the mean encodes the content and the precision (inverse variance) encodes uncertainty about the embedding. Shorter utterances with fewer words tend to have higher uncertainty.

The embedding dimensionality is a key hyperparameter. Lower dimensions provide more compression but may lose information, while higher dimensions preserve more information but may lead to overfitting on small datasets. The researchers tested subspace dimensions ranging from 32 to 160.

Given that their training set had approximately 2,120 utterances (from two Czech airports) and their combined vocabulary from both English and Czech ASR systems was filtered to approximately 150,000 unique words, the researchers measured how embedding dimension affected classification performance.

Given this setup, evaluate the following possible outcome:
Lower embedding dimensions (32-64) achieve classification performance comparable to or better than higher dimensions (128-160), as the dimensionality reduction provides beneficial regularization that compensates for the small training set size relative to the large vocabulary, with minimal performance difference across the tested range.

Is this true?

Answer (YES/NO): NO